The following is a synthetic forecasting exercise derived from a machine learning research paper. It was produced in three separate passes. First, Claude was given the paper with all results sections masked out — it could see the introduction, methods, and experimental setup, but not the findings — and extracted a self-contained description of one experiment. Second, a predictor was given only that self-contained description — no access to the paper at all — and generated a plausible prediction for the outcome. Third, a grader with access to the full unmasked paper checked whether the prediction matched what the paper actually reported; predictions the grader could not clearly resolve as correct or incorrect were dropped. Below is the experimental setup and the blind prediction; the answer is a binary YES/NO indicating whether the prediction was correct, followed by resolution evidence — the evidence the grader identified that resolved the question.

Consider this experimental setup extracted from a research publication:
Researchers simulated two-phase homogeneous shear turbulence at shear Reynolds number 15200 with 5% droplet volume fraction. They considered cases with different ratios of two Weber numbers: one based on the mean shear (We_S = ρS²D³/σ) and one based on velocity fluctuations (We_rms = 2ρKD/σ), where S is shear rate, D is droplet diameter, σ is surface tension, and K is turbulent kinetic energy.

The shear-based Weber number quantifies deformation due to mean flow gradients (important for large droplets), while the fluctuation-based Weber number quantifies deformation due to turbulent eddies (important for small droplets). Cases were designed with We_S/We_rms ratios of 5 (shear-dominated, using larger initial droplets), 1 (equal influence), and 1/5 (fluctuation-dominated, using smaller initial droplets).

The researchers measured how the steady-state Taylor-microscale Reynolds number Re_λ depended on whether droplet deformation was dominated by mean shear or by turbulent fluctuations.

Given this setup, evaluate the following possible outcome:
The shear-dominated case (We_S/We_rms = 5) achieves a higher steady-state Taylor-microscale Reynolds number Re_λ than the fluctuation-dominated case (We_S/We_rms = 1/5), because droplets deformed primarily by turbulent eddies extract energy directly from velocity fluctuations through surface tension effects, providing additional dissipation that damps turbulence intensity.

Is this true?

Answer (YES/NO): NO